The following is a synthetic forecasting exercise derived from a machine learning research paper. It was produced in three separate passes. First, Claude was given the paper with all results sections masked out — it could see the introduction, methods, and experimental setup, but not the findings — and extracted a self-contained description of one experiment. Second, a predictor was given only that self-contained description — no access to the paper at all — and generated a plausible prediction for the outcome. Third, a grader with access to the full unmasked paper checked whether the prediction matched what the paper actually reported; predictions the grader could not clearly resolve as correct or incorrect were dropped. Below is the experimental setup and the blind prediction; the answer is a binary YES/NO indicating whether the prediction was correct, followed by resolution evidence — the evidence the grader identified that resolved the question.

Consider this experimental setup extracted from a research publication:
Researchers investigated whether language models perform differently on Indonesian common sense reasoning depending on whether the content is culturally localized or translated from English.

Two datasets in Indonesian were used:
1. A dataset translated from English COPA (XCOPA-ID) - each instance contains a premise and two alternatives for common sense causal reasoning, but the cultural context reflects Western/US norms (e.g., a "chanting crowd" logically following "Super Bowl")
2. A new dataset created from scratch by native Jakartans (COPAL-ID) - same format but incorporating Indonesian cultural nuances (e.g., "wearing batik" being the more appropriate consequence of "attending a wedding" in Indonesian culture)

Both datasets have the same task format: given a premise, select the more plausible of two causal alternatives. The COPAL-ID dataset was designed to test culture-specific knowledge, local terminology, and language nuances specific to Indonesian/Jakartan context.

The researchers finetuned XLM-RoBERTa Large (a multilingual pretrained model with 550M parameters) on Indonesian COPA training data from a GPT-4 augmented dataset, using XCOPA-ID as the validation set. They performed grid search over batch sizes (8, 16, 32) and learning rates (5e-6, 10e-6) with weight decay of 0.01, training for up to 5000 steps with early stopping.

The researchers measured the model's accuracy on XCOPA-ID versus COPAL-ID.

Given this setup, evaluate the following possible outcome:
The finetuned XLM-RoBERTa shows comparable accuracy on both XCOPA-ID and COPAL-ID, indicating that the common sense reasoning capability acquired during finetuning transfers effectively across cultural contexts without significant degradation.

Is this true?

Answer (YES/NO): NO